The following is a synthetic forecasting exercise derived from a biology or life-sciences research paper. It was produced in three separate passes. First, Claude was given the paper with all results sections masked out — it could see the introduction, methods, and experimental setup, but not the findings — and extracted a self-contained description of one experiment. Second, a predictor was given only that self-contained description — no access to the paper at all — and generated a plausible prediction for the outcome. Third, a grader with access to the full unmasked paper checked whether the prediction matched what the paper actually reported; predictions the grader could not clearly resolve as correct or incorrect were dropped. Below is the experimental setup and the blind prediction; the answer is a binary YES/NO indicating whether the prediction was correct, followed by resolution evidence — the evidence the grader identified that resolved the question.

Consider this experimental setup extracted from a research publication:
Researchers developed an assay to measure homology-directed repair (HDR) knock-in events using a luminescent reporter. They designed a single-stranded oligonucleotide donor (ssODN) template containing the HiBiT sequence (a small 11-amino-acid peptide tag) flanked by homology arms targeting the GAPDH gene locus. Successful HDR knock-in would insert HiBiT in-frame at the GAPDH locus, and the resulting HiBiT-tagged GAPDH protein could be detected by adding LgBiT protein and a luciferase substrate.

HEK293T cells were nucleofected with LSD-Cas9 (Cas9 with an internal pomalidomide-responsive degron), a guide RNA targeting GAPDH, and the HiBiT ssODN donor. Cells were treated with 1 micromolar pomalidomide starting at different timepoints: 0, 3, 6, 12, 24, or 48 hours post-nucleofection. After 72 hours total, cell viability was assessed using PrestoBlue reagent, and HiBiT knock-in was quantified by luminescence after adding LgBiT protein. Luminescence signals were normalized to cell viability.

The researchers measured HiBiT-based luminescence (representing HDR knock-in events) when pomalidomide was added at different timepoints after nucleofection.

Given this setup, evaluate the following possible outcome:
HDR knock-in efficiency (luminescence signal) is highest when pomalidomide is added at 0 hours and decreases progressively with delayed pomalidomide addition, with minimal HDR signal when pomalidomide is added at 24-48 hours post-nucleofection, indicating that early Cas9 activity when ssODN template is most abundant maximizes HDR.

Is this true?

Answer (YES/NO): NO